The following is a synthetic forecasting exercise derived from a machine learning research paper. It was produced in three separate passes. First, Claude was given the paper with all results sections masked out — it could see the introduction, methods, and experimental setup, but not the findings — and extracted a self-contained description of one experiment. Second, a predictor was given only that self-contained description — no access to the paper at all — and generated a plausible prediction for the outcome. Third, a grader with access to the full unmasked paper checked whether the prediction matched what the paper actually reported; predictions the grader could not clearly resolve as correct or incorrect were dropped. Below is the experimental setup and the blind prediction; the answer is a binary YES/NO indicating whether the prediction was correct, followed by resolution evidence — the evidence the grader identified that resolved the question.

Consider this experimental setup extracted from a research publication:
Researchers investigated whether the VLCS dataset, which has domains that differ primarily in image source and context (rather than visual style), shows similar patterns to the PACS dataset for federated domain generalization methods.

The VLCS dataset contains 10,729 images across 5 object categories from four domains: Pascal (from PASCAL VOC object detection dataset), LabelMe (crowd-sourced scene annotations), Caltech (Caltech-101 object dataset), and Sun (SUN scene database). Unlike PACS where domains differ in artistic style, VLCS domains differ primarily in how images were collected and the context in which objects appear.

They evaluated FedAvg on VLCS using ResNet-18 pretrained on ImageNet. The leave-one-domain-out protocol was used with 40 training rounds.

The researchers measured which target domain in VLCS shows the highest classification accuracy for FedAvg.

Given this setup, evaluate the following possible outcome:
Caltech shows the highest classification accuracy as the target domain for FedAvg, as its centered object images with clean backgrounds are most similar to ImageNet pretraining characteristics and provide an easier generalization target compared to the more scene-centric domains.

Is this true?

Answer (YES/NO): YES